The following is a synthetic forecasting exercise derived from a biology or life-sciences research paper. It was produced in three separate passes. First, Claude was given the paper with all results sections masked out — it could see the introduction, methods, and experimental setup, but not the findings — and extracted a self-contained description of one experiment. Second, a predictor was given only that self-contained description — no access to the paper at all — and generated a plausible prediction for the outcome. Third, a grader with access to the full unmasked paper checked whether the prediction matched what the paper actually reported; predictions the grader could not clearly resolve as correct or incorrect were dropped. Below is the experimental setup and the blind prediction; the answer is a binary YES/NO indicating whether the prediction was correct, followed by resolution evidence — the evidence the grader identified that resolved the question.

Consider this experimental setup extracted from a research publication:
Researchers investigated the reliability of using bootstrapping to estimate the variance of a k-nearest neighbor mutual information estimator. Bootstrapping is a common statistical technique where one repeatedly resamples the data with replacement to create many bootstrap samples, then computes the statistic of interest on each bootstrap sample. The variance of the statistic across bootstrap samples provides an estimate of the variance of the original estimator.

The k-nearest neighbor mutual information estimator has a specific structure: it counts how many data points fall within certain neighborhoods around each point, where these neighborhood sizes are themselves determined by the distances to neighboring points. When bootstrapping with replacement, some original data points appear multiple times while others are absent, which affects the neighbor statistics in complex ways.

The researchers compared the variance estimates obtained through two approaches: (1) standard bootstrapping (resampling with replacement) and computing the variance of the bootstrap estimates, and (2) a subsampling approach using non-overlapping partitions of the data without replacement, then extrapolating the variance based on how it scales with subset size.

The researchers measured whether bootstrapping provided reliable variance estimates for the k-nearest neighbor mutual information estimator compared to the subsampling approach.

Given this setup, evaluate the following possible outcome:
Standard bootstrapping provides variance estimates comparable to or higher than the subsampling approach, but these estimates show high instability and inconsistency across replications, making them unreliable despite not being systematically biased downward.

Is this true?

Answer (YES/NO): NO